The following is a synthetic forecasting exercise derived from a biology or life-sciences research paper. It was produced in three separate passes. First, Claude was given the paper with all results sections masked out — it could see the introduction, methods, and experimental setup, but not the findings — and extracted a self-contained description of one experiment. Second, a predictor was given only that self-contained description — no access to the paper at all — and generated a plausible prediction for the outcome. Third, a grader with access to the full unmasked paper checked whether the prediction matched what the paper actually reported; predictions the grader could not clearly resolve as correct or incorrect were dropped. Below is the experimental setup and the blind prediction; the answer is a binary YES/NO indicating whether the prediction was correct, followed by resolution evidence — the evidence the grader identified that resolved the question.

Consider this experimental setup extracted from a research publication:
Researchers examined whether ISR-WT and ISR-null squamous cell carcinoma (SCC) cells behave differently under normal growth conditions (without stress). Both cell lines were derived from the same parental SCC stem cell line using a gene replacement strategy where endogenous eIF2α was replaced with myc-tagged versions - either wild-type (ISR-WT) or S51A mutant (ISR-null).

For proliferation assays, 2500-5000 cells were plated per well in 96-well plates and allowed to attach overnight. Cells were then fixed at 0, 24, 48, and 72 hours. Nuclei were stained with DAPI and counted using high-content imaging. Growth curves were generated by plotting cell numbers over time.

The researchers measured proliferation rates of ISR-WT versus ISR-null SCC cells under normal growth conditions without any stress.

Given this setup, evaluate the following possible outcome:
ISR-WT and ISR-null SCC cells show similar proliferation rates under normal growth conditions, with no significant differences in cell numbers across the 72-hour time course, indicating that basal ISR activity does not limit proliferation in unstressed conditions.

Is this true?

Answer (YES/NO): YES